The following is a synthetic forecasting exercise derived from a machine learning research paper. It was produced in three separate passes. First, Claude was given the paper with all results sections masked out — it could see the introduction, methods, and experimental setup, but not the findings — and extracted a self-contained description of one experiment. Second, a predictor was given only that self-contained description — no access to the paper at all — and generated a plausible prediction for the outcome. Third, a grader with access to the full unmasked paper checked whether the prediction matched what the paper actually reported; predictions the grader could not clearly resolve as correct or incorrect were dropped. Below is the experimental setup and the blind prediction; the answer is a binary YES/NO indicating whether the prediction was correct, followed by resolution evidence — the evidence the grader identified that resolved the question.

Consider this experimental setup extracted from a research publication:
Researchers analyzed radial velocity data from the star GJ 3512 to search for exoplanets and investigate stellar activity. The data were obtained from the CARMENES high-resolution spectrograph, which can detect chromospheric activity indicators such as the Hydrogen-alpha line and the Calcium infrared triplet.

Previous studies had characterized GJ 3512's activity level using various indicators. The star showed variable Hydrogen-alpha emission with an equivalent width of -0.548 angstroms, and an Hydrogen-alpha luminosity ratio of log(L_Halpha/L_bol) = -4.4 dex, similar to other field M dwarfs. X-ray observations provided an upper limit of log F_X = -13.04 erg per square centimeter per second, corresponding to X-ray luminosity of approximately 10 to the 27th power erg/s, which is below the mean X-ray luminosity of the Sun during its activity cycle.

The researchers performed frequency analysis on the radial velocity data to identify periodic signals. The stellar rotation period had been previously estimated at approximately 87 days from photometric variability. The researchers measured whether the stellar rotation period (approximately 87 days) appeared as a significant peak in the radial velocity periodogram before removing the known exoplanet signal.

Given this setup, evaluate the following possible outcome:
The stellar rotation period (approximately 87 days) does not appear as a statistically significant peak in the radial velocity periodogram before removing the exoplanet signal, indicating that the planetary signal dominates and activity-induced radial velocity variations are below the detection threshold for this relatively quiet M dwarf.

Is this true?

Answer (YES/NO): YES